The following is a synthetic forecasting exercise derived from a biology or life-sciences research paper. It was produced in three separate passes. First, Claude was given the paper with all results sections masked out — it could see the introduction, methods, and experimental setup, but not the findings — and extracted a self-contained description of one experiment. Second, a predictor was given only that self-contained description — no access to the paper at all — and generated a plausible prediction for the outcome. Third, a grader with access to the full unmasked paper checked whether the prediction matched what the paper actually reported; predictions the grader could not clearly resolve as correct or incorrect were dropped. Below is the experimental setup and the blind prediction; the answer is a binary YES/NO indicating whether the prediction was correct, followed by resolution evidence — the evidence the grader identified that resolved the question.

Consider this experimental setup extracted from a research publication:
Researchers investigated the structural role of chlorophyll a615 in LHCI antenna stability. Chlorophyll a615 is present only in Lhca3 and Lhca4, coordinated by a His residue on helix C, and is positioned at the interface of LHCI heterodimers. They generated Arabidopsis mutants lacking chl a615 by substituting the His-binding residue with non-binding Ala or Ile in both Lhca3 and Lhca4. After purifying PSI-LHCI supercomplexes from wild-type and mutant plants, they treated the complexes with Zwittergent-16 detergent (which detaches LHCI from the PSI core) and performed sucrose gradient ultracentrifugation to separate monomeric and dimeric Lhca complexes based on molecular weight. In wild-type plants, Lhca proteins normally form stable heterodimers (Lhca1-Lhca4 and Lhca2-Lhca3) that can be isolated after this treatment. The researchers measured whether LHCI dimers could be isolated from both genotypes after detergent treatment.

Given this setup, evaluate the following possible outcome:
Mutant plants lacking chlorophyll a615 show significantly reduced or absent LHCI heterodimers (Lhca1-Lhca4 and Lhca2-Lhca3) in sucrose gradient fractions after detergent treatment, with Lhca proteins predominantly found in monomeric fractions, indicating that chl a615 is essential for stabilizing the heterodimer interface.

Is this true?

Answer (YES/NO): YES